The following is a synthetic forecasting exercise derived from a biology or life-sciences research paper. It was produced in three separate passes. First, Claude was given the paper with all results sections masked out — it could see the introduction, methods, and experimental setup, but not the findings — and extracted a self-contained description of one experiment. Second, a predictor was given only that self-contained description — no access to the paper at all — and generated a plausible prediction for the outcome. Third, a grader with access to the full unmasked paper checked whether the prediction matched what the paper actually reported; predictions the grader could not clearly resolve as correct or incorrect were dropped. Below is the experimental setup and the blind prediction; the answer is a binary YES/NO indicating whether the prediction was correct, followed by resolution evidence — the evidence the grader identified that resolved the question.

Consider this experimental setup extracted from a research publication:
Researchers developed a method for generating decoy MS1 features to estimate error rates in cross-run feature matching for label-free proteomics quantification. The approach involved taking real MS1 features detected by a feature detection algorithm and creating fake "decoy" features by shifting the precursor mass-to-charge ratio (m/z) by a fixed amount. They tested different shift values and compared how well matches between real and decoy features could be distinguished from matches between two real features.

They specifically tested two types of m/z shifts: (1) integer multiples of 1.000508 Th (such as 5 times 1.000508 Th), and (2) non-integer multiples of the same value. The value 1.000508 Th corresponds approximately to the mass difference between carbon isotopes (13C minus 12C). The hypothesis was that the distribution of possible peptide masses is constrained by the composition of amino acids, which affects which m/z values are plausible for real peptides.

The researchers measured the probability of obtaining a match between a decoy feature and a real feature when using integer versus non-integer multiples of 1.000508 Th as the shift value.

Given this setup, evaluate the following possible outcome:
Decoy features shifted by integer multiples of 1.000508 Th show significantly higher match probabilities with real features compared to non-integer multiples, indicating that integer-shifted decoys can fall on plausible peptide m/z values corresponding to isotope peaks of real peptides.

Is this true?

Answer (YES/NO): YES